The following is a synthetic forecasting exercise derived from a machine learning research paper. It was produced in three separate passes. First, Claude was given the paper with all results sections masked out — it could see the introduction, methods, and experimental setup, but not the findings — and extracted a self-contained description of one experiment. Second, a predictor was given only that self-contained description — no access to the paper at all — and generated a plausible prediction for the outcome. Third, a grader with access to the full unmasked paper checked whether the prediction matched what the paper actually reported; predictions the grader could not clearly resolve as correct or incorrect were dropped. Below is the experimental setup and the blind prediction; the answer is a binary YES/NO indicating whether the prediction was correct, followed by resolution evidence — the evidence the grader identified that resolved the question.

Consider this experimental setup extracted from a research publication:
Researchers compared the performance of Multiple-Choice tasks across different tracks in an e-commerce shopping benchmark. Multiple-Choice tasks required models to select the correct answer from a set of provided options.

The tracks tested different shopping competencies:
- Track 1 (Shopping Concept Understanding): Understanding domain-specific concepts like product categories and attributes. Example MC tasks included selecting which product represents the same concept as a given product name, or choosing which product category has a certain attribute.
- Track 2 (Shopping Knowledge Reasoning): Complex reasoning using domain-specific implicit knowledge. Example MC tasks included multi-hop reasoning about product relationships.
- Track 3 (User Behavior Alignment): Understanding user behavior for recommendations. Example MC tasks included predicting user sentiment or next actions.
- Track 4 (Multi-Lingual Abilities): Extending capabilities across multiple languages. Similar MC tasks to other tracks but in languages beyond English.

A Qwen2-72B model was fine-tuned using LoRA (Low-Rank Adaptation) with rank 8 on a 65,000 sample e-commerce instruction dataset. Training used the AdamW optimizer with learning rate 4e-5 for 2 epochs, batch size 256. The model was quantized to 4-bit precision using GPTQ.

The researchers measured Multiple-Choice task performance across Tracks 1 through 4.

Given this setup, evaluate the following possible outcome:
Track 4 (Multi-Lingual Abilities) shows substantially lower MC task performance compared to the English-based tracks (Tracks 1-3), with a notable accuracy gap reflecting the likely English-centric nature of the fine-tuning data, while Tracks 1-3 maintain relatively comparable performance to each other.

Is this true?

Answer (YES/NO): NO